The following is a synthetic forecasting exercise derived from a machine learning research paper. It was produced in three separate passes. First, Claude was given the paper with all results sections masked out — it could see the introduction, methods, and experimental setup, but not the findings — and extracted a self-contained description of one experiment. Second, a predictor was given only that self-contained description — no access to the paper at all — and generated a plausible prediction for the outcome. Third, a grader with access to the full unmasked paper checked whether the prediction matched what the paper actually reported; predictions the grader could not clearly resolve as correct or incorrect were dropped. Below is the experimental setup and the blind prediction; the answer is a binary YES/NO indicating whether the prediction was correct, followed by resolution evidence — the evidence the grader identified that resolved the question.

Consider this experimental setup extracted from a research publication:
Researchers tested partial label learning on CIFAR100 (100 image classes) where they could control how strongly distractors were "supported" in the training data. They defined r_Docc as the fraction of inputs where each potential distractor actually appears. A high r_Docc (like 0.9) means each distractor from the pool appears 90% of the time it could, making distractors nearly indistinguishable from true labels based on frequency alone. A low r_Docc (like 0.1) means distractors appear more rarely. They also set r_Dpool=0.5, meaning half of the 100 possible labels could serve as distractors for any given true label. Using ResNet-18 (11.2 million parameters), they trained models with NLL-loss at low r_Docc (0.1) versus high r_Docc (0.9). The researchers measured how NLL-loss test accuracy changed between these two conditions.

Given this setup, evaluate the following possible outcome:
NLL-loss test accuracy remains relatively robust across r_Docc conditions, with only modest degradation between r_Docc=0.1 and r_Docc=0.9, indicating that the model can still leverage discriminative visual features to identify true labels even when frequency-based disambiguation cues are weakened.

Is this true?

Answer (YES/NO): NO